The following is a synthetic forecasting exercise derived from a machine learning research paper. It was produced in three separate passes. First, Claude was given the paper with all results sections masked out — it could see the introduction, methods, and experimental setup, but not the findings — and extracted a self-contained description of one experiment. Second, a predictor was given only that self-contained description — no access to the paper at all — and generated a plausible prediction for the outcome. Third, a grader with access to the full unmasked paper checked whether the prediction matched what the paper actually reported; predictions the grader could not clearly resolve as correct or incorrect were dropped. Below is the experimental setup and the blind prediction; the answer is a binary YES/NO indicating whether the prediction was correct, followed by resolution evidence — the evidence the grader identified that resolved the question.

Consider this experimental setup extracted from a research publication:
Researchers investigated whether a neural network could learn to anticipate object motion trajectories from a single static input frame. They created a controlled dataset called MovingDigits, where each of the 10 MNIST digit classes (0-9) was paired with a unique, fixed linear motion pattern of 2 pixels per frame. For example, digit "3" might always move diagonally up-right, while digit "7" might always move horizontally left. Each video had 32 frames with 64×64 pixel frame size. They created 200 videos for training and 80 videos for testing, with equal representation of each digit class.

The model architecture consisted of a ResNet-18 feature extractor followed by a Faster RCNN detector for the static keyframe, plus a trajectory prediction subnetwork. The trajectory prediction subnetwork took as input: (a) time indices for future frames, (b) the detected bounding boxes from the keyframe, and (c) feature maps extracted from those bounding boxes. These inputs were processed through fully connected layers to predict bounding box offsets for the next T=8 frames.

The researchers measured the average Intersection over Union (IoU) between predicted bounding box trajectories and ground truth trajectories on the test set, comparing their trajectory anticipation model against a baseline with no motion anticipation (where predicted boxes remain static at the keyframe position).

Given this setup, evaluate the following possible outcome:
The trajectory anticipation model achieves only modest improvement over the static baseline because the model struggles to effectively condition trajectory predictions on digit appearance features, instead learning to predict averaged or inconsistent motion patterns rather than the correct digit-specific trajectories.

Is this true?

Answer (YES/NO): NO